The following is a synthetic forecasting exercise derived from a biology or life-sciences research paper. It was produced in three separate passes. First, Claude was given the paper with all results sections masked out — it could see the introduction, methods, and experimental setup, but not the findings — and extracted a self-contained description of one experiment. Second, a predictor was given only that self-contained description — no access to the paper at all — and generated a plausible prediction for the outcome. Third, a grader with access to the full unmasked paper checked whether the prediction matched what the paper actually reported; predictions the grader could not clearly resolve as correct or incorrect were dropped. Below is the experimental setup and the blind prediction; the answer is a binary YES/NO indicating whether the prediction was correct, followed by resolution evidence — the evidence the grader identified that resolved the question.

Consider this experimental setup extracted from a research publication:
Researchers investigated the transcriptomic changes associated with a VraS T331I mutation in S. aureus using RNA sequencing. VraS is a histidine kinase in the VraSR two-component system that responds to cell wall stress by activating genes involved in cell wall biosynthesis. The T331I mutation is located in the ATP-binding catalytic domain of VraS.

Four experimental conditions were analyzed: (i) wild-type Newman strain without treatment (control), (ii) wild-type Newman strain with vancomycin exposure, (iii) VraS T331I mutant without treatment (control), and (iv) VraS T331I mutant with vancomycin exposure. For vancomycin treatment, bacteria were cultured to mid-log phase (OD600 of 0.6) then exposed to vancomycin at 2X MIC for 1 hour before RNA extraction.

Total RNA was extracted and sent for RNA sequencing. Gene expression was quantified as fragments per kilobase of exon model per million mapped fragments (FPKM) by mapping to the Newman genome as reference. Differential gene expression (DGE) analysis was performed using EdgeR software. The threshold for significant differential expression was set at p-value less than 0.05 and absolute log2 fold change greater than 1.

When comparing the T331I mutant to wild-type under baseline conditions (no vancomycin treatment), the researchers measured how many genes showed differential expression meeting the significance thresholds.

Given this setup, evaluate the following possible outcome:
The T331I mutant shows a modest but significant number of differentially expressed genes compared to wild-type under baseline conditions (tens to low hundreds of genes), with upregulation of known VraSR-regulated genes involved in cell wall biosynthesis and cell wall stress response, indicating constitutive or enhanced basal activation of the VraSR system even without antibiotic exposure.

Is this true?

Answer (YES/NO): NO